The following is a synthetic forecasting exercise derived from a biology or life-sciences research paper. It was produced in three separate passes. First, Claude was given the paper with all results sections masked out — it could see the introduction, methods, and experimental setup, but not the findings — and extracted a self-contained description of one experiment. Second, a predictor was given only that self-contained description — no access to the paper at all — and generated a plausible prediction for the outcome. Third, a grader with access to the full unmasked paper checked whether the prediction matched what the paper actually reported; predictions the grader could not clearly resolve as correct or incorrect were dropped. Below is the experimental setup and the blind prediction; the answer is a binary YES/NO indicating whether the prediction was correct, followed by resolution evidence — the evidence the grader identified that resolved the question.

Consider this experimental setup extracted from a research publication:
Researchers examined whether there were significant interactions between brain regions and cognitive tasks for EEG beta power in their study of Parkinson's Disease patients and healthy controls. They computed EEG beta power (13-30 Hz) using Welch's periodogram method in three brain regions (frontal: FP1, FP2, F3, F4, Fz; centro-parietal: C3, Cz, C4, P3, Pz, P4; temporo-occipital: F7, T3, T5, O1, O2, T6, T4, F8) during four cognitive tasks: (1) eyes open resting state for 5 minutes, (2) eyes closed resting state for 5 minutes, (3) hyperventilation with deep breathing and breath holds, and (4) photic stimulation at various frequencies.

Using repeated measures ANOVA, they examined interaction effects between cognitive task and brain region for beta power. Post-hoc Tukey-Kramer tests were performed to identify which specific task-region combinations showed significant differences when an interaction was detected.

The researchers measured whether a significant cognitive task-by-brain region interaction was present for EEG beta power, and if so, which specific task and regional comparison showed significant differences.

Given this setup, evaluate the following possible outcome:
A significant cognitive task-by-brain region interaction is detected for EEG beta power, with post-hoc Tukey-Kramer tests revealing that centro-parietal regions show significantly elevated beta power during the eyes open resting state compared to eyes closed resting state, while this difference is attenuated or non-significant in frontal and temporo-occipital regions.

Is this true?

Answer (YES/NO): NO